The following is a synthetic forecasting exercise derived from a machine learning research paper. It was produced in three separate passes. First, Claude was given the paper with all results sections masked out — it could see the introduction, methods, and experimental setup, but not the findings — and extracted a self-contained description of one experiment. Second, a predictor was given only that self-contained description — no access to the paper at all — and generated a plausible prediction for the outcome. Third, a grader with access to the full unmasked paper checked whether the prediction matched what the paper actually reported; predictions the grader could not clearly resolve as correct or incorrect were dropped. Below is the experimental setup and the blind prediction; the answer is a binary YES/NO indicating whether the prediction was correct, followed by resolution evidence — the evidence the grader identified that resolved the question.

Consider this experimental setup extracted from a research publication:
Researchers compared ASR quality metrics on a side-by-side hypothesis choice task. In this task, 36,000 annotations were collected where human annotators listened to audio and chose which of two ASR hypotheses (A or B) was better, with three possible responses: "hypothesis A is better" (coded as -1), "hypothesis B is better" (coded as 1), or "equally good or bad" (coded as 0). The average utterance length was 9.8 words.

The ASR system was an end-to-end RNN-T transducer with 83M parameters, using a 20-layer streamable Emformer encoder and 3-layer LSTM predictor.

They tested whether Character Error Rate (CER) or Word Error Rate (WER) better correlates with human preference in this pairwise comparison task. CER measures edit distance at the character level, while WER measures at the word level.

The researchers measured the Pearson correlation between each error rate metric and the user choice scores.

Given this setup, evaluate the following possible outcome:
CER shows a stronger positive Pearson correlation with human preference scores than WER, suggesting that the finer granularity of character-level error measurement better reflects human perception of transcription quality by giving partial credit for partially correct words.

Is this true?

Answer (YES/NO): NO